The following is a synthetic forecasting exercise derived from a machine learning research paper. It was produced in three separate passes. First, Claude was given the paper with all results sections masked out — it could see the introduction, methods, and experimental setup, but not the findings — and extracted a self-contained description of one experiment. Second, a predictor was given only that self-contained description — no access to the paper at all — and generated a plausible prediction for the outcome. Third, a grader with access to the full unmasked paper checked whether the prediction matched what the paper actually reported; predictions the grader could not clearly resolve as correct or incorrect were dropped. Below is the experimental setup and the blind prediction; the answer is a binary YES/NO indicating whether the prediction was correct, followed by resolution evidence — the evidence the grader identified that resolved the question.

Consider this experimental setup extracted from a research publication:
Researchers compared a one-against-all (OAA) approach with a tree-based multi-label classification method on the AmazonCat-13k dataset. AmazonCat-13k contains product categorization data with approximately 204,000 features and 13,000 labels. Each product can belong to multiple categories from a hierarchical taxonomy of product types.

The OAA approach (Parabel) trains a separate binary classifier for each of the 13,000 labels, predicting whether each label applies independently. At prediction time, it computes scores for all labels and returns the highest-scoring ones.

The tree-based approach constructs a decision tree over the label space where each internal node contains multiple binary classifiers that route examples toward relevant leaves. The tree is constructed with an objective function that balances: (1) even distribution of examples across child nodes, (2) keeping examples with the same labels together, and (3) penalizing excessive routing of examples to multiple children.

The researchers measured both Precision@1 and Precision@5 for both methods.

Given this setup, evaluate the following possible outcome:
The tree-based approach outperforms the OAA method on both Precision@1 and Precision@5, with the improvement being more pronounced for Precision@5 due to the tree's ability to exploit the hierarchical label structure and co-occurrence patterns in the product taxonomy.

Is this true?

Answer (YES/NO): NO